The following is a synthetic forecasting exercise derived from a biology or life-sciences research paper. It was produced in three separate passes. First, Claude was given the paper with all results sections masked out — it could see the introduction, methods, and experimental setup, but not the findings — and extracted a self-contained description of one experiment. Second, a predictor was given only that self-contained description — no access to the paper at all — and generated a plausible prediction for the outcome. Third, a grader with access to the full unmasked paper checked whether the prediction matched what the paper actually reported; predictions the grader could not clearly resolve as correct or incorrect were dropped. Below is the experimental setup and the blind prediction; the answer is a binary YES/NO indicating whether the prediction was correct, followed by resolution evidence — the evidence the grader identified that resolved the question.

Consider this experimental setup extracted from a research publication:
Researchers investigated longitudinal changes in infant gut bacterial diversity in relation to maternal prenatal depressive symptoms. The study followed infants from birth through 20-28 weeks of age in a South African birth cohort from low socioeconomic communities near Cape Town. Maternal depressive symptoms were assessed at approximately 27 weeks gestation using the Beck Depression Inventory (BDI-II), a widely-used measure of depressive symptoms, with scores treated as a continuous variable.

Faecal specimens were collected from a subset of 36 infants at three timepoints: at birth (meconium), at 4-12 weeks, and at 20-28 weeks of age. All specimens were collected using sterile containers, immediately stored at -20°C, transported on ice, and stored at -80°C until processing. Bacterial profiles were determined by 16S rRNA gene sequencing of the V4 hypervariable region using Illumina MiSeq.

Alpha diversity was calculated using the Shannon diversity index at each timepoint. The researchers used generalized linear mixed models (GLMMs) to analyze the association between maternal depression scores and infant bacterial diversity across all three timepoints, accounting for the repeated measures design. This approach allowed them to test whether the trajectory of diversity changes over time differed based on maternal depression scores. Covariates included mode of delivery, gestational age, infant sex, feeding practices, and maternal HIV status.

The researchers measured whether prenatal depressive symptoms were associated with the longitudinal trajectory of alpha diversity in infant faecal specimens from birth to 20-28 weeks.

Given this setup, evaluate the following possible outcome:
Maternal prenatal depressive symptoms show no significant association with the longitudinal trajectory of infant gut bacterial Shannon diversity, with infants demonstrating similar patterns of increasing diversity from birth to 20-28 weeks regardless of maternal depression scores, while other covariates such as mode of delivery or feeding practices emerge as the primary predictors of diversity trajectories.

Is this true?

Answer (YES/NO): NO